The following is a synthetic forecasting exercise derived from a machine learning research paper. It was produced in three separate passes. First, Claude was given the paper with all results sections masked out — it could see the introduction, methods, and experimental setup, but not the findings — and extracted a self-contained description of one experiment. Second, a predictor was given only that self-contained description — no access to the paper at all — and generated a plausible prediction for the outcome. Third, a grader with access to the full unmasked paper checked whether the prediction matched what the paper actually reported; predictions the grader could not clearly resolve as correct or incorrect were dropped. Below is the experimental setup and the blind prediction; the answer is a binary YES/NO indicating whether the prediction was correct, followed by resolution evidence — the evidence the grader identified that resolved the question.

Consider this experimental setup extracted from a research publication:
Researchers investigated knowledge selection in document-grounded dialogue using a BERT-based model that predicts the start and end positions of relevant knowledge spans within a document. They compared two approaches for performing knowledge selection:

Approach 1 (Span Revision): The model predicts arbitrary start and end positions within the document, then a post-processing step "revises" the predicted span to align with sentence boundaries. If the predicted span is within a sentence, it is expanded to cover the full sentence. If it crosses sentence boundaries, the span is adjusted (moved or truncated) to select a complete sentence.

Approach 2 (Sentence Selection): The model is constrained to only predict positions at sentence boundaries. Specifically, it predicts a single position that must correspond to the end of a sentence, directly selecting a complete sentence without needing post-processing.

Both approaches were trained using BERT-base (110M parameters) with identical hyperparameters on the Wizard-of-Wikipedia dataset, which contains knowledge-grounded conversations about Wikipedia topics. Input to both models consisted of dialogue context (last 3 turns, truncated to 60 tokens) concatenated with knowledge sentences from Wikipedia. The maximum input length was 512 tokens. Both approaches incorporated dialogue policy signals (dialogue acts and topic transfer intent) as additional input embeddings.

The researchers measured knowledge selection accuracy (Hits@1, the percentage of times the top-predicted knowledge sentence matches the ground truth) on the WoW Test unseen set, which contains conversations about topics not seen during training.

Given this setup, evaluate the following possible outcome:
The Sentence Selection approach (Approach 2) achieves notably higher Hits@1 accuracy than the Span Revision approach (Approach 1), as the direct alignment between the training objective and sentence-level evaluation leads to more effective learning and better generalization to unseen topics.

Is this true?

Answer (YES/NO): NO